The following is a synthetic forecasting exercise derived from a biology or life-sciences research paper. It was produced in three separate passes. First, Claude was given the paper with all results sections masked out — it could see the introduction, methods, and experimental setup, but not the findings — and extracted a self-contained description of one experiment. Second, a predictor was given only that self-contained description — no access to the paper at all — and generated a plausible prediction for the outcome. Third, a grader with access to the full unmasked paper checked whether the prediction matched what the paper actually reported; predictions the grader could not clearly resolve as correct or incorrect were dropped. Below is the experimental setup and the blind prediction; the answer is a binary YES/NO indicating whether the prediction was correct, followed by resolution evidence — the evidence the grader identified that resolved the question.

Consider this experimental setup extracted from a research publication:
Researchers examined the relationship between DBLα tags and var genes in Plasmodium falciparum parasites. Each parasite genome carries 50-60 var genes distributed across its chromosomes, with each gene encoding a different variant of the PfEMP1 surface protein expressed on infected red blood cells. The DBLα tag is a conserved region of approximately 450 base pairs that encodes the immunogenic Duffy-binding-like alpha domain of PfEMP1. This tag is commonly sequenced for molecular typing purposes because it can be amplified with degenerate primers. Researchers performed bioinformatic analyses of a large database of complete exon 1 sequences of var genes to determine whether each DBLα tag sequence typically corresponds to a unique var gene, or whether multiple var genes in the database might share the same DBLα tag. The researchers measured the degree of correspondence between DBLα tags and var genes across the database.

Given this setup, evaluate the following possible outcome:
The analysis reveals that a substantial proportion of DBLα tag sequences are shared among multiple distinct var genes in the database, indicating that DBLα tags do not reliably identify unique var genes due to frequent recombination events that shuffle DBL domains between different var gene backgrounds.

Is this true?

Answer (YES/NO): NO